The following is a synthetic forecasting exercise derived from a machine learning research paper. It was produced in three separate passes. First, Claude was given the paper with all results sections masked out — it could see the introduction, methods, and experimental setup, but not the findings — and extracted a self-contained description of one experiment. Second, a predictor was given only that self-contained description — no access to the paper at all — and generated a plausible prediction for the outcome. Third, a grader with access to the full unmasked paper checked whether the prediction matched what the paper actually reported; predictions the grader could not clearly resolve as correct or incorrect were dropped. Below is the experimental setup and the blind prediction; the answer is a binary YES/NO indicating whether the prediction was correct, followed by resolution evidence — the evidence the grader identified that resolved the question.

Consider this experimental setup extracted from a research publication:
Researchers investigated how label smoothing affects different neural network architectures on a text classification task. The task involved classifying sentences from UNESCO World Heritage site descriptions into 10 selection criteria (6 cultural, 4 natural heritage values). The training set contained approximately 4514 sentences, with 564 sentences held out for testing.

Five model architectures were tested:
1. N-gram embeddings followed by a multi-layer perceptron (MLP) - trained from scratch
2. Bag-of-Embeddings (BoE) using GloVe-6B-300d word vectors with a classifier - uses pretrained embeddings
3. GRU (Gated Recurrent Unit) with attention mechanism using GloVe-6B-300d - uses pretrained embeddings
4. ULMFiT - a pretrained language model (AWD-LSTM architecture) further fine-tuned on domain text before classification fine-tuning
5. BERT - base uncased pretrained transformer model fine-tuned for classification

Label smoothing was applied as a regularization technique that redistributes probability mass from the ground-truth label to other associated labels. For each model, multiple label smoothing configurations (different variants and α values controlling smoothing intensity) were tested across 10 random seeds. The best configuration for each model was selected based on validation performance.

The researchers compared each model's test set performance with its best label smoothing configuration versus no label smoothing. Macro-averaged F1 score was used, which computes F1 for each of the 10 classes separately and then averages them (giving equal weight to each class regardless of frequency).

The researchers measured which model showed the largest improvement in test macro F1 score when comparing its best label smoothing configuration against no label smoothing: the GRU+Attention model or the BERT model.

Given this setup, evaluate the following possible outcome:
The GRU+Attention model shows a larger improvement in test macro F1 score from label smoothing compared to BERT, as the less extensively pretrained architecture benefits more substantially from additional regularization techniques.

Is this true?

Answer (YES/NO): YES